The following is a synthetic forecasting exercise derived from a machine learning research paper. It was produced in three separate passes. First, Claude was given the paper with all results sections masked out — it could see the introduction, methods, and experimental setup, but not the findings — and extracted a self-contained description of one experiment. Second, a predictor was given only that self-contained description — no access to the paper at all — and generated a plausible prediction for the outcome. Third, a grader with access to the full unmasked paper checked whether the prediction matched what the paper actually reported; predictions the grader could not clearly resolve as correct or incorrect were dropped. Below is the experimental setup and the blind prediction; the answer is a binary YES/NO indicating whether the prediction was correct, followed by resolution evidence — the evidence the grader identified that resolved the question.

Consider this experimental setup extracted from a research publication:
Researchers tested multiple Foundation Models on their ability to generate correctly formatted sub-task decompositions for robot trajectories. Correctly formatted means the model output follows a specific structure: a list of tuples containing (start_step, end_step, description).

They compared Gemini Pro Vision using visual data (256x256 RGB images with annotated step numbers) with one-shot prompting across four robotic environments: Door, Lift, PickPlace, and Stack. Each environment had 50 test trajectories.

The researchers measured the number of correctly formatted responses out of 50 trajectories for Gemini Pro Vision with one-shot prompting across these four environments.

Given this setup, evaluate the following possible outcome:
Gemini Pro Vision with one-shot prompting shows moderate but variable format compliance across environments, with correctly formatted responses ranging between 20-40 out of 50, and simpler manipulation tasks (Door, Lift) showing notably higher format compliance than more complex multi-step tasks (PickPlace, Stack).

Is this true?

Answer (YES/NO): NO